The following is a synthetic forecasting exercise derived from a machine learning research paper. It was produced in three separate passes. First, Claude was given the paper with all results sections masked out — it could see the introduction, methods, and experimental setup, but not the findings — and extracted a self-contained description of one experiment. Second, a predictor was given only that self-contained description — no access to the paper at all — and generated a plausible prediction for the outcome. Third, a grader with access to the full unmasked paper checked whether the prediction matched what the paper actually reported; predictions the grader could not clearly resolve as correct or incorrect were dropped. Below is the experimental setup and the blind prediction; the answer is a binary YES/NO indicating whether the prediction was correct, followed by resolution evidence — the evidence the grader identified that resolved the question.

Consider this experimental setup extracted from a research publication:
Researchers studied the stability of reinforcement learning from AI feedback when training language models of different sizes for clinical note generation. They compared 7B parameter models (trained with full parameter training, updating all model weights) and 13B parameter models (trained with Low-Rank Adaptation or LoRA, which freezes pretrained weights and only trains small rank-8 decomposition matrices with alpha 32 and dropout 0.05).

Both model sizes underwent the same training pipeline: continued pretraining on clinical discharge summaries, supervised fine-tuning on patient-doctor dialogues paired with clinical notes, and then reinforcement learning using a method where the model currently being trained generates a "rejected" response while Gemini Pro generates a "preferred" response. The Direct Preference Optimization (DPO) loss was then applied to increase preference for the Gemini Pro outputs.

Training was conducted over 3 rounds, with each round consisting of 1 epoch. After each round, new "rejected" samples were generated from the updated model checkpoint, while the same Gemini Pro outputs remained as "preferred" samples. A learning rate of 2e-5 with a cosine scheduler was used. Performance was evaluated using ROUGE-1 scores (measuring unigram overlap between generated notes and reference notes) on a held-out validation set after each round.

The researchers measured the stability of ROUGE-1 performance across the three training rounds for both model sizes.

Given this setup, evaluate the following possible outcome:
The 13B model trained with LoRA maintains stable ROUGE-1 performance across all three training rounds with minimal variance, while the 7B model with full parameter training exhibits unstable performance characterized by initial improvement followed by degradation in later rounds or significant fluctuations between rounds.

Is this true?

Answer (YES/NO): NO